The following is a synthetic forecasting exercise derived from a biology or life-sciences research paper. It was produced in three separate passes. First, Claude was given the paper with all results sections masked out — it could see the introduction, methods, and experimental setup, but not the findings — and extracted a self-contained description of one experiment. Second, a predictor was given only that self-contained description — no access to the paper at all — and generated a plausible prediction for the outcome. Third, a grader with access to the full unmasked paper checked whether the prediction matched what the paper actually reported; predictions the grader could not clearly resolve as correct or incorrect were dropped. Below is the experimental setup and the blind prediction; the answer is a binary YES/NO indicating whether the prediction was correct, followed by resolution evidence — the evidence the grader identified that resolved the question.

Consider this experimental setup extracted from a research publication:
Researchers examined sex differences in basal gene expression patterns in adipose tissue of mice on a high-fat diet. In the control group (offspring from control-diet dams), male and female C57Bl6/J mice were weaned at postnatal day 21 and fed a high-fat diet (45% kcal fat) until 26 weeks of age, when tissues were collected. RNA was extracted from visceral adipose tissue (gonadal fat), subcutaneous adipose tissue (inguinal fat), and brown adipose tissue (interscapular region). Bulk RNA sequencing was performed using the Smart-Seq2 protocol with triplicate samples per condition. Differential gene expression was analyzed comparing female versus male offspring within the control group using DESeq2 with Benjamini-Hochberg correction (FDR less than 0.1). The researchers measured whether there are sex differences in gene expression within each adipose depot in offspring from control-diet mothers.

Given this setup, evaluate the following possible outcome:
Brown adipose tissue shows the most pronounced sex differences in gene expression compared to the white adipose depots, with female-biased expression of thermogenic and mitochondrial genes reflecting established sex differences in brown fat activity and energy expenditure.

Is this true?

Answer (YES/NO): NO